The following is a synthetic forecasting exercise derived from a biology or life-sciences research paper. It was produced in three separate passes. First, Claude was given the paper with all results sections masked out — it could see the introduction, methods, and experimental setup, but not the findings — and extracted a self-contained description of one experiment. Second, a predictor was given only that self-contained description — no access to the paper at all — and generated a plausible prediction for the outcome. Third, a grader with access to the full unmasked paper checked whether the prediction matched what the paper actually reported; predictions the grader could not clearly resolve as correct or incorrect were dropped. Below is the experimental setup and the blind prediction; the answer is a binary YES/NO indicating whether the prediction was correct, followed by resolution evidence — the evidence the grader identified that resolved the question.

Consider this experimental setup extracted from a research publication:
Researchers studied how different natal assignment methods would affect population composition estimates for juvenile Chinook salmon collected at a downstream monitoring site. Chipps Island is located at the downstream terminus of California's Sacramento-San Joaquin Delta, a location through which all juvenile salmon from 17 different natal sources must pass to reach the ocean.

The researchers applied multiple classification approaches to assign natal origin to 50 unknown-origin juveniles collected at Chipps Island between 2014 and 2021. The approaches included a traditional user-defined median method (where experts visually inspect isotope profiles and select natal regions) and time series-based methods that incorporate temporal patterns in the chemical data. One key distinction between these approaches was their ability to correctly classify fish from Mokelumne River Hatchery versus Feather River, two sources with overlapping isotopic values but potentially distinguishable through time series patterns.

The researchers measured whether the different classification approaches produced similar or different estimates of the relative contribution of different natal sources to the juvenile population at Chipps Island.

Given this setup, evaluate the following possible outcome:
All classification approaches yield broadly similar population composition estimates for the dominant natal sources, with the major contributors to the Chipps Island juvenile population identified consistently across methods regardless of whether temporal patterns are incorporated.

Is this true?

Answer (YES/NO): NO